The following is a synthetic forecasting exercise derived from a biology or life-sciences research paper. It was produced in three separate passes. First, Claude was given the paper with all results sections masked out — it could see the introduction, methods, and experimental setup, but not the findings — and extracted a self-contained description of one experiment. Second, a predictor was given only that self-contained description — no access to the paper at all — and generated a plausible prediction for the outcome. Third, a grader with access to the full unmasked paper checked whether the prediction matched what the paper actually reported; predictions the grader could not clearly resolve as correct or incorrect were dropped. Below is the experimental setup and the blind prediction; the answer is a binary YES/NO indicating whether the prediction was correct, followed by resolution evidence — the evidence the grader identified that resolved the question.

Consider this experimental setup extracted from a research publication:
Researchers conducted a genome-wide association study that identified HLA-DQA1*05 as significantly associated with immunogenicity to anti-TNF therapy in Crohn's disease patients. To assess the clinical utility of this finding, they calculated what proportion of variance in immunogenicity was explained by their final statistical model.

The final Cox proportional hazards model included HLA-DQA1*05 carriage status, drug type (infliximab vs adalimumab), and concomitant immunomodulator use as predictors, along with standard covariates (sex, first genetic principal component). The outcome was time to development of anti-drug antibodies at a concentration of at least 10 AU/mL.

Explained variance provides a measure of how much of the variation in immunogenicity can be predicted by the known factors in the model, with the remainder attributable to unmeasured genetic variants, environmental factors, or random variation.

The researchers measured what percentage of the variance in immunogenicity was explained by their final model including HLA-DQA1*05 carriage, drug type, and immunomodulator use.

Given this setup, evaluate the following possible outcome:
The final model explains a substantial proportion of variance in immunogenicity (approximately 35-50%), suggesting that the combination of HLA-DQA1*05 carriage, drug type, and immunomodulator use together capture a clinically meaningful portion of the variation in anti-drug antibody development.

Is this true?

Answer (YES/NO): NO